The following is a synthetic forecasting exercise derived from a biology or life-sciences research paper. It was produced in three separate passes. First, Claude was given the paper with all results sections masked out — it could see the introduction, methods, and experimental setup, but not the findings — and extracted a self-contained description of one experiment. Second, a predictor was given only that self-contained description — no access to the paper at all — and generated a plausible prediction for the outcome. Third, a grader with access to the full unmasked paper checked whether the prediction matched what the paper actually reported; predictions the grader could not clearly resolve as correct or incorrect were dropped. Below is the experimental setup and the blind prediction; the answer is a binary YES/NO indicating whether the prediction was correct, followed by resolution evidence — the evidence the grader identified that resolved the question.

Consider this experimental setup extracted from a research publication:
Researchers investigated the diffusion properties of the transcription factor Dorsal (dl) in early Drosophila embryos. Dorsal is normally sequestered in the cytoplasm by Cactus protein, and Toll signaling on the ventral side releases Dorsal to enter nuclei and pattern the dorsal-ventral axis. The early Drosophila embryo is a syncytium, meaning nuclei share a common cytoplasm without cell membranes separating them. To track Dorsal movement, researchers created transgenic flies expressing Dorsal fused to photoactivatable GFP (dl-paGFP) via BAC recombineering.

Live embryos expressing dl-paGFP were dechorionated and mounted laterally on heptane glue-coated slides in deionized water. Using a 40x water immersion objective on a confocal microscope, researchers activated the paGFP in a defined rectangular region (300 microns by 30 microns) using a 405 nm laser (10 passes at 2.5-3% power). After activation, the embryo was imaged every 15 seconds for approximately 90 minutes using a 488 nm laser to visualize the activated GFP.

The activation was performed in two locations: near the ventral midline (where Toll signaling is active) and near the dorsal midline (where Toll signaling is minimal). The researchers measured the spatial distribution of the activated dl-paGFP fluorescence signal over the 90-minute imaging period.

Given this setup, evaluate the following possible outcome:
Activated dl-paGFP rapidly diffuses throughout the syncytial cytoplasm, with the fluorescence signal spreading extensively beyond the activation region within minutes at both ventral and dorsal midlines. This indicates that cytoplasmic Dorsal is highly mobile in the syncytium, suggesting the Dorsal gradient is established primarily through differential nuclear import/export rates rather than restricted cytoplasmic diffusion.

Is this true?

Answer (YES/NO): NO